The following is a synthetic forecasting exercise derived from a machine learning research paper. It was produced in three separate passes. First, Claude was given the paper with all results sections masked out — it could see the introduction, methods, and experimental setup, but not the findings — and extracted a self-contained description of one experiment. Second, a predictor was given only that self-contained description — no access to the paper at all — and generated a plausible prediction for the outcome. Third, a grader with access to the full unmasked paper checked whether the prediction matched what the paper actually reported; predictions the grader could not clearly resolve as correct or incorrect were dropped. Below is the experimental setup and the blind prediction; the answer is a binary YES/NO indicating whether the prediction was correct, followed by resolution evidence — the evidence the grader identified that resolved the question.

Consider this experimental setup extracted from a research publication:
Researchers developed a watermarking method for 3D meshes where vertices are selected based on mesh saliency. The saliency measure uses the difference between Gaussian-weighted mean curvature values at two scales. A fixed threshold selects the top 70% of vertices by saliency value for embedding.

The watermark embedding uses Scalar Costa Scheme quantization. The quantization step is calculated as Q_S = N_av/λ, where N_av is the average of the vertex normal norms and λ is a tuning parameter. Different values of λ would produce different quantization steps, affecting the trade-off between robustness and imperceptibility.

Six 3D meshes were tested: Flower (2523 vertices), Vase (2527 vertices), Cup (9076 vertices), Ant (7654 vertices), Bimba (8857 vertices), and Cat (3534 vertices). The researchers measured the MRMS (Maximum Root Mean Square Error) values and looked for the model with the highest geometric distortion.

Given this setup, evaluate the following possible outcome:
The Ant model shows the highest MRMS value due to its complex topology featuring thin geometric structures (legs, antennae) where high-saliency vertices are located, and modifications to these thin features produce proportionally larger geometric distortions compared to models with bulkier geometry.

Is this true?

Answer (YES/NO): NO